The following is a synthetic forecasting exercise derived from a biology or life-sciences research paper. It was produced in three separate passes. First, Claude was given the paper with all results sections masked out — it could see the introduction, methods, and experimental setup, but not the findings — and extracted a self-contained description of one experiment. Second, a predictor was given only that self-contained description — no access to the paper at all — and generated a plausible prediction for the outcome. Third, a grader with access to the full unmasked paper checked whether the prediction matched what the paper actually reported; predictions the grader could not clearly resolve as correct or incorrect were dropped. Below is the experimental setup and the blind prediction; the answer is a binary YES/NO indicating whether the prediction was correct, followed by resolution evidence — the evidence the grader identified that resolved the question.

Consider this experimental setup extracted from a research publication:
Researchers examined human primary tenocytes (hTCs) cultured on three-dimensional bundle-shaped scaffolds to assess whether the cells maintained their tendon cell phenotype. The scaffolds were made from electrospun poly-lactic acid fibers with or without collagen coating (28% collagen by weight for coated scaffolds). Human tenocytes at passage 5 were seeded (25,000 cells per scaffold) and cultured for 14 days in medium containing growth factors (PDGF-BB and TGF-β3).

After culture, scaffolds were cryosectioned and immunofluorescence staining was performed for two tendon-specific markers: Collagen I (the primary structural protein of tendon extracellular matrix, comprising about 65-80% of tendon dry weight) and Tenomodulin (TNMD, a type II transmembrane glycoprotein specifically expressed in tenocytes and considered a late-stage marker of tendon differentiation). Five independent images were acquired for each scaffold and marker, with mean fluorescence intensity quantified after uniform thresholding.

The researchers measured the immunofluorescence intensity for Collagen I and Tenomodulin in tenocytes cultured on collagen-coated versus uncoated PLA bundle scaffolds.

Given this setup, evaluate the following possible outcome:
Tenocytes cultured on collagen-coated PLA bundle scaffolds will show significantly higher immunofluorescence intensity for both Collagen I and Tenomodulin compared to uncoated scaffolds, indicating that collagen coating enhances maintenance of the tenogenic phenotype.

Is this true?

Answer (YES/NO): NO